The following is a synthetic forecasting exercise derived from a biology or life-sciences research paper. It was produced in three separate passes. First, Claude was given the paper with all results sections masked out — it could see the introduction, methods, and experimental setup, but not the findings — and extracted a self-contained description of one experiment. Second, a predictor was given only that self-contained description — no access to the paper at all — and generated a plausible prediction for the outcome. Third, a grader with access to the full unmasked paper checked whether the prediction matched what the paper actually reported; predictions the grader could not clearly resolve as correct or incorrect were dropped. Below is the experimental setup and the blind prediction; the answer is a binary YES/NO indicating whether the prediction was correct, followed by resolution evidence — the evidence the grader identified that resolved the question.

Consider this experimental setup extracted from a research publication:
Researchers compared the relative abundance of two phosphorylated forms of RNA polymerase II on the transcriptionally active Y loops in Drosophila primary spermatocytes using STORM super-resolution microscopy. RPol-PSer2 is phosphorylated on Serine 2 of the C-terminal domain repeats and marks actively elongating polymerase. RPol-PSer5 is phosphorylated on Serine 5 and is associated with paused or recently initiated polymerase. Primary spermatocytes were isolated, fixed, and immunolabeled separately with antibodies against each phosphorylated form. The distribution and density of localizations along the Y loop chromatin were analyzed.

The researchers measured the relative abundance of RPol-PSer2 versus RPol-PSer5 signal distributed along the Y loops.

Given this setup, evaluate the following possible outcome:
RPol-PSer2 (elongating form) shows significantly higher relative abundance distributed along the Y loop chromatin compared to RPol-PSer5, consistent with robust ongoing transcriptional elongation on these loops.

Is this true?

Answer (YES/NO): NO